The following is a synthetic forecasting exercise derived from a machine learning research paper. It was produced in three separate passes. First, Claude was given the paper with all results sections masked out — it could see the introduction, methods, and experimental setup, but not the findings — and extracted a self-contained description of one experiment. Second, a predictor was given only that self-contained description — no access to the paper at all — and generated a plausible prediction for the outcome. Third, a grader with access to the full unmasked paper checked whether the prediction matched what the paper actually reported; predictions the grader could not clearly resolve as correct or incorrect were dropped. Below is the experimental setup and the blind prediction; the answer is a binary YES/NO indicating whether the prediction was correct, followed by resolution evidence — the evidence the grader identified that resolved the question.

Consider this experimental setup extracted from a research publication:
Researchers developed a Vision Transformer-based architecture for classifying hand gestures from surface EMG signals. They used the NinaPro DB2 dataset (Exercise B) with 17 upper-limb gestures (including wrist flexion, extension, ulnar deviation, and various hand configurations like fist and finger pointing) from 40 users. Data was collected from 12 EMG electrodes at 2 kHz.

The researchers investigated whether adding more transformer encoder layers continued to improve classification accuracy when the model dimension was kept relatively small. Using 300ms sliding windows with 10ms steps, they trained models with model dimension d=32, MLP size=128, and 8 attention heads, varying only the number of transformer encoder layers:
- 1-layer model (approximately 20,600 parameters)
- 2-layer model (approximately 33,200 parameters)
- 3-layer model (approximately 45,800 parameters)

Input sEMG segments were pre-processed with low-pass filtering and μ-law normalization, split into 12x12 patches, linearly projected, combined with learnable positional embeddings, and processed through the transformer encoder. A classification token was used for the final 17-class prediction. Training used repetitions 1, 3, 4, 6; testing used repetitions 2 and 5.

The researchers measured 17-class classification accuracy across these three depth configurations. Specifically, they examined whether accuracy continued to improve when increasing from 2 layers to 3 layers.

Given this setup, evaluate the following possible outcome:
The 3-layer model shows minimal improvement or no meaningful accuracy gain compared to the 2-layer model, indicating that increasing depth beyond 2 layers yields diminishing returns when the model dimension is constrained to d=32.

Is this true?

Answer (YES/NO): YES